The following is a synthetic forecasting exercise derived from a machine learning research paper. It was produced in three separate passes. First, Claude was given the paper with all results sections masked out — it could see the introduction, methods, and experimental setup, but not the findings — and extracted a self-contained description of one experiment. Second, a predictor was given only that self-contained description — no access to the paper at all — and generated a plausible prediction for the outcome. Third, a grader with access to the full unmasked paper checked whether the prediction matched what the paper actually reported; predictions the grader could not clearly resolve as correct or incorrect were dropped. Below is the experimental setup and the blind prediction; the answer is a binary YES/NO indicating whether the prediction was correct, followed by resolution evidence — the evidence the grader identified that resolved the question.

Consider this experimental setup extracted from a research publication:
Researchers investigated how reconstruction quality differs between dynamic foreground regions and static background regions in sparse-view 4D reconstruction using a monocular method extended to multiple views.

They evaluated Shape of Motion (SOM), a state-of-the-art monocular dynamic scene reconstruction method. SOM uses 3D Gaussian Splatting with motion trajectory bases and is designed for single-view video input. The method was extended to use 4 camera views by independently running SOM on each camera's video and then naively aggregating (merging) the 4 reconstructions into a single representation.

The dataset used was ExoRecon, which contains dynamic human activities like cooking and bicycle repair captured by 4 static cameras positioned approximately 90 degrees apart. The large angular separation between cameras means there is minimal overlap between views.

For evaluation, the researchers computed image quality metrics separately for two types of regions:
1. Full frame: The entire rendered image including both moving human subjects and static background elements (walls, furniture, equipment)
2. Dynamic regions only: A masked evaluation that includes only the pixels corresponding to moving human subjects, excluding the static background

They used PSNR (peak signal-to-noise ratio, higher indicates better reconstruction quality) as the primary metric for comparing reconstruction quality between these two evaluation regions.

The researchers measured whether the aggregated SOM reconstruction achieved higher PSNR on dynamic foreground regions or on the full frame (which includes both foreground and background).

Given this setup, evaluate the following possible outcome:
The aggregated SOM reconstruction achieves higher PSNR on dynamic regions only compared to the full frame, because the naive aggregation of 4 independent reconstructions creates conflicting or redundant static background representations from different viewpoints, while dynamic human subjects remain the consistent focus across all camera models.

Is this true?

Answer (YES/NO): YES